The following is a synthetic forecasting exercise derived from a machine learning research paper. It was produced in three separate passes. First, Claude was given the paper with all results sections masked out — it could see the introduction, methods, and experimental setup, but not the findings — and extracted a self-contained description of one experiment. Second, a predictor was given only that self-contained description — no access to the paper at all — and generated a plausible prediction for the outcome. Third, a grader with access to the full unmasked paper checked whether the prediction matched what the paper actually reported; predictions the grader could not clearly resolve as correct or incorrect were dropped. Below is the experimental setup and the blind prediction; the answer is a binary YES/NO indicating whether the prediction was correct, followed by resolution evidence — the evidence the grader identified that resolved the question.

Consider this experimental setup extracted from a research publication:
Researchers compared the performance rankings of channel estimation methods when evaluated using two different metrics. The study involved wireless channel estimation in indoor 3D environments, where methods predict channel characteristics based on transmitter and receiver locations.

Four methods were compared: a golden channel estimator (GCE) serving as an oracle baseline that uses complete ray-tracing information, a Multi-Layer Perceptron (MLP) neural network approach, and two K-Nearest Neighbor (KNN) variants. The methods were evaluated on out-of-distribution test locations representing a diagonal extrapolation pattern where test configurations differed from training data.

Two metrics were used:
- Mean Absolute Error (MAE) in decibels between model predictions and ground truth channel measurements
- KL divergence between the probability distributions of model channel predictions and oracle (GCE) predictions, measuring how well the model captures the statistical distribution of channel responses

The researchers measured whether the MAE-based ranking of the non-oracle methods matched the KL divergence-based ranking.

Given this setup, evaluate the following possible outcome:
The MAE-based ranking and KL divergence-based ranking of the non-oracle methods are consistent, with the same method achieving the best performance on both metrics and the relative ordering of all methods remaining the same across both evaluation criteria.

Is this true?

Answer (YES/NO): NO